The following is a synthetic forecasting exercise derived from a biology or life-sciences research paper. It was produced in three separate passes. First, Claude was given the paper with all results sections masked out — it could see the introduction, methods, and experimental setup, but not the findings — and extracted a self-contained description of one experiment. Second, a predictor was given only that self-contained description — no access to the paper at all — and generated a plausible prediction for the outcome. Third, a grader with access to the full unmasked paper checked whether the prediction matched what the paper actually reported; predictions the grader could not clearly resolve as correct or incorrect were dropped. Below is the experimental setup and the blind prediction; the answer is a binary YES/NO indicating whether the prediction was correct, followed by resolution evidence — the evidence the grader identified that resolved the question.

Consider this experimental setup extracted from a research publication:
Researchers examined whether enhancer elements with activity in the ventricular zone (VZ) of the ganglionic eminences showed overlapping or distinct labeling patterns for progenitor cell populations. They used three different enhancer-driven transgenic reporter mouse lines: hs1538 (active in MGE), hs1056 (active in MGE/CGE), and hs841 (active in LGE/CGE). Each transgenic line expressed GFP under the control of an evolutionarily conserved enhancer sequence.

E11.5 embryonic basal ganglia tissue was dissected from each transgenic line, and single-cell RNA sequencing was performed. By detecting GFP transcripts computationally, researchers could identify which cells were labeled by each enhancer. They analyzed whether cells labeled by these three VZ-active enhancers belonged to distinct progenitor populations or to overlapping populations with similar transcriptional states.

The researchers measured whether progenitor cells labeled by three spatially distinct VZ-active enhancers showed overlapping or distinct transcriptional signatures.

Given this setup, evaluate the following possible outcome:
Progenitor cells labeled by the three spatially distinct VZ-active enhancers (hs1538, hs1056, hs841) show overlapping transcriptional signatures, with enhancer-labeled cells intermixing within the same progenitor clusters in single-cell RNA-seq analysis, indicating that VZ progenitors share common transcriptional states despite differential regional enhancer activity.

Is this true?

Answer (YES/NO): NO